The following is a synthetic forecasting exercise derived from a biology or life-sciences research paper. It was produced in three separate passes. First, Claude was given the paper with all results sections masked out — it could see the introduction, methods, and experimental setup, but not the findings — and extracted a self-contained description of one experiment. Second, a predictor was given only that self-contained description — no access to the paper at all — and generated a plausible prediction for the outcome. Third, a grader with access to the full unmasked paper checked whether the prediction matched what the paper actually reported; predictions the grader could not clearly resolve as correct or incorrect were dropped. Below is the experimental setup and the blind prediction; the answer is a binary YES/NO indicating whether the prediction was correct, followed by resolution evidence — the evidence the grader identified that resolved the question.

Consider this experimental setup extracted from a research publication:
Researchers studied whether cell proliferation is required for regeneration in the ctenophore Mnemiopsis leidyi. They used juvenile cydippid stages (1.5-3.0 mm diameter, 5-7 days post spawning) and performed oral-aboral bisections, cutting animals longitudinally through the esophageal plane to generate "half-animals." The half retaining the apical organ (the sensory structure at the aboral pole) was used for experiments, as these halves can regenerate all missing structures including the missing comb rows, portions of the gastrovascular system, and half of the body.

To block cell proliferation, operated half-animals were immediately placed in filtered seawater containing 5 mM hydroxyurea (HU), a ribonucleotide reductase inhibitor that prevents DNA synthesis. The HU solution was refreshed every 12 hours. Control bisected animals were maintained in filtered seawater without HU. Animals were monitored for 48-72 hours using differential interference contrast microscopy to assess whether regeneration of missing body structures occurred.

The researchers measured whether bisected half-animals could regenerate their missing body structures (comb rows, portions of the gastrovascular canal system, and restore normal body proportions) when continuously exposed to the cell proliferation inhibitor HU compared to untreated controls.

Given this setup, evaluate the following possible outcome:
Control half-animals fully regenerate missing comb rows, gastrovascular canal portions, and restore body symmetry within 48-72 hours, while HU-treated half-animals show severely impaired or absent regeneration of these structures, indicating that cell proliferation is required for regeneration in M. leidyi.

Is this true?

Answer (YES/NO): YES